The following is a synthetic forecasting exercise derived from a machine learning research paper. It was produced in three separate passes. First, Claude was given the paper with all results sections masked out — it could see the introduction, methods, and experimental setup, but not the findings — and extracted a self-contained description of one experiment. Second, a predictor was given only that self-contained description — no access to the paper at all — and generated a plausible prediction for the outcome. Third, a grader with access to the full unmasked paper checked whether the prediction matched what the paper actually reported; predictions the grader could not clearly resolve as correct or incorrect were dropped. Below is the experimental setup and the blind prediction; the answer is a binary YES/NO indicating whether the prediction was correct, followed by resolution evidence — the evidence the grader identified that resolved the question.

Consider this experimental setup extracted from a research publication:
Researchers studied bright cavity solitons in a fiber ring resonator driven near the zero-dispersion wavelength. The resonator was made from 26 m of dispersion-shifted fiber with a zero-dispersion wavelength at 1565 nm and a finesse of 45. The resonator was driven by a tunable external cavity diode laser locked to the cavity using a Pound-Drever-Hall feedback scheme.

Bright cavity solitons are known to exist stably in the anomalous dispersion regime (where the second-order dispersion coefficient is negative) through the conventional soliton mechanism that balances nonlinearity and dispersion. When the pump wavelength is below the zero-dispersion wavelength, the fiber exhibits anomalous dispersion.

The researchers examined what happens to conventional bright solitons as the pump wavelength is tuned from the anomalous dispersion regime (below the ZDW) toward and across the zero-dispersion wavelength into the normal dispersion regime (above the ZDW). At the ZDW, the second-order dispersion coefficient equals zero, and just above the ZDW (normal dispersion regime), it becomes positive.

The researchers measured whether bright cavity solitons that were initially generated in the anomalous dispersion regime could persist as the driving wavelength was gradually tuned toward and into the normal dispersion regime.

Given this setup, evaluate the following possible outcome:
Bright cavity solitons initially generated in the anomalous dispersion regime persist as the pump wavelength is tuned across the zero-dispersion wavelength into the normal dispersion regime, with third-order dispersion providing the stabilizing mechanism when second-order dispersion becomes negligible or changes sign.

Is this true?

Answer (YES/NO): YES